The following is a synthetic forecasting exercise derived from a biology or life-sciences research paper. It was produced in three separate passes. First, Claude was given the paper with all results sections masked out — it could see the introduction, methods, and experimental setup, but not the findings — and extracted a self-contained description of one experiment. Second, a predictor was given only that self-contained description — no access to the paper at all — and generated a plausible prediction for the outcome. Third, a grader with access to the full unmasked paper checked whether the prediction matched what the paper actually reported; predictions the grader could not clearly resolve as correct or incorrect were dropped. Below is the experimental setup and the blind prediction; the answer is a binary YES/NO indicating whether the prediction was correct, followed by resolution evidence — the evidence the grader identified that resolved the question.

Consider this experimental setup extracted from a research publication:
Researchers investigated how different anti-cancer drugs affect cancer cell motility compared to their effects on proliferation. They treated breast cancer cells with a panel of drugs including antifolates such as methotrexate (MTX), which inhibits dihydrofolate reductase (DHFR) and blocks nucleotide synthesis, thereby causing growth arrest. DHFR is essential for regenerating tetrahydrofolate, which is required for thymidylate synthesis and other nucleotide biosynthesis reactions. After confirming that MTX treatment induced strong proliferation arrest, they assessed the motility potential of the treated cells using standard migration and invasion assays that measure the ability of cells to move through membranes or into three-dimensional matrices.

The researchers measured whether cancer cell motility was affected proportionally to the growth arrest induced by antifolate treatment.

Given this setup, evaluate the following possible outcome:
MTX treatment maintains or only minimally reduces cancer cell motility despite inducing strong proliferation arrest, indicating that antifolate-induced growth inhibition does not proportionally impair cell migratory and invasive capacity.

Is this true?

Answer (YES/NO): YES